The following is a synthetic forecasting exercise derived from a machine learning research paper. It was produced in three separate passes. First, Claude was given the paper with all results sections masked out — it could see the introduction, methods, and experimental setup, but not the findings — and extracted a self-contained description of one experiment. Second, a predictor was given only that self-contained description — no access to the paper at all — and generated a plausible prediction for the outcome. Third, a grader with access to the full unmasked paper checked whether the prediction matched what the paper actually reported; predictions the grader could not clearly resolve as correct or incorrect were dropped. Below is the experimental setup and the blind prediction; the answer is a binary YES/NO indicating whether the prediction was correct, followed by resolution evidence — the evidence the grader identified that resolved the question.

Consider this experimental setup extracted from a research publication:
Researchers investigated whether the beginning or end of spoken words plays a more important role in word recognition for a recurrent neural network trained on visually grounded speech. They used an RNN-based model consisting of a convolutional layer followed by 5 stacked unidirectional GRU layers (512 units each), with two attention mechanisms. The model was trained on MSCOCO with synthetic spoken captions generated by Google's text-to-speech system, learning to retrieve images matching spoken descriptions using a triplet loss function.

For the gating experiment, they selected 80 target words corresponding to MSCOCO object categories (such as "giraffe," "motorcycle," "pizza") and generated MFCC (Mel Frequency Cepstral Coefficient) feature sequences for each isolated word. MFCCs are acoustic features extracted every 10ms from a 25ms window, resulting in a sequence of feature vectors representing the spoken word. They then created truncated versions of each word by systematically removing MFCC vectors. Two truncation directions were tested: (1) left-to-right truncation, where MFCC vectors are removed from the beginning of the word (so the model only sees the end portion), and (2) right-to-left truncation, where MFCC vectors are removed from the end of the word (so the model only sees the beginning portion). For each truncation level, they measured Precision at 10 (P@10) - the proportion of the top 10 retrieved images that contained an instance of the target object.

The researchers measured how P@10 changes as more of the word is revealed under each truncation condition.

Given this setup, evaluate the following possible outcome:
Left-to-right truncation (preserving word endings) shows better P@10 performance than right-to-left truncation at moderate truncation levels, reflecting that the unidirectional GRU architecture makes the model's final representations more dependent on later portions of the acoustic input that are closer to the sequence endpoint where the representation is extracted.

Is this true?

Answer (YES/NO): NO